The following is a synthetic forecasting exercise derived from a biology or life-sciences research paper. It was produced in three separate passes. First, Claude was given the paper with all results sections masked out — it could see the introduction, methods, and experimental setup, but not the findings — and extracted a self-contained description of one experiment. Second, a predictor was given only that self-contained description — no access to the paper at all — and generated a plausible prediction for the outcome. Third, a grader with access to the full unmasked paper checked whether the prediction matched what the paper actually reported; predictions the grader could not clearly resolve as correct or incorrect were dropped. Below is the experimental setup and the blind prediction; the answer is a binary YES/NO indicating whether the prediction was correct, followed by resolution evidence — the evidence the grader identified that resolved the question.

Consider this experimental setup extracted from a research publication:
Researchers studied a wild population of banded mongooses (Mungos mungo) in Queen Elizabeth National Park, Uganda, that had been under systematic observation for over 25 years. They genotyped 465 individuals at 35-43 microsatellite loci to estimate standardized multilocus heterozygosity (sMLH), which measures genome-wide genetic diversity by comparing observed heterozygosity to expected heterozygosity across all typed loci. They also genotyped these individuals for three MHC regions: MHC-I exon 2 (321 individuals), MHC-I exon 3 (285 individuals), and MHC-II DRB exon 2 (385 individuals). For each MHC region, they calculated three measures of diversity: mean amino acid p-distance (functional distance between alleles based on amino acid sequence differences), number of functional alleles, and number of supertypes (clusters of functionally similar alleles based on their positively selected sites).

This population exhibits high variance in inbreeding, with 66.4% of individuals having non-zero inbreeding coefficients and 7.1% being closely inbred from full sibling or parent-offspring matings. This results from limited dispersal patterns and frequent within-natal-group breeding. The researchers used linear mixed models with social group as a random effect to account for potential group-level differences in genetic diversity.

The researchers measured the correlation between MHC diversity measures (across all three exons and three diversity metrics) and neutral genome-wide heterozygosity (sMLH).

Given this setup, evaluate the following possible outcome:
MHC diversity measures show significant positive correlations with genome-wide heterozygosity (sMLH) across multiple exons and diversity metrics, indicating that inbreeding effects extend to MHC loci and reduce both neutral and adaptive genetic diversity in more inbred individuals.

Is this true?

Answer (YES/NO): NO